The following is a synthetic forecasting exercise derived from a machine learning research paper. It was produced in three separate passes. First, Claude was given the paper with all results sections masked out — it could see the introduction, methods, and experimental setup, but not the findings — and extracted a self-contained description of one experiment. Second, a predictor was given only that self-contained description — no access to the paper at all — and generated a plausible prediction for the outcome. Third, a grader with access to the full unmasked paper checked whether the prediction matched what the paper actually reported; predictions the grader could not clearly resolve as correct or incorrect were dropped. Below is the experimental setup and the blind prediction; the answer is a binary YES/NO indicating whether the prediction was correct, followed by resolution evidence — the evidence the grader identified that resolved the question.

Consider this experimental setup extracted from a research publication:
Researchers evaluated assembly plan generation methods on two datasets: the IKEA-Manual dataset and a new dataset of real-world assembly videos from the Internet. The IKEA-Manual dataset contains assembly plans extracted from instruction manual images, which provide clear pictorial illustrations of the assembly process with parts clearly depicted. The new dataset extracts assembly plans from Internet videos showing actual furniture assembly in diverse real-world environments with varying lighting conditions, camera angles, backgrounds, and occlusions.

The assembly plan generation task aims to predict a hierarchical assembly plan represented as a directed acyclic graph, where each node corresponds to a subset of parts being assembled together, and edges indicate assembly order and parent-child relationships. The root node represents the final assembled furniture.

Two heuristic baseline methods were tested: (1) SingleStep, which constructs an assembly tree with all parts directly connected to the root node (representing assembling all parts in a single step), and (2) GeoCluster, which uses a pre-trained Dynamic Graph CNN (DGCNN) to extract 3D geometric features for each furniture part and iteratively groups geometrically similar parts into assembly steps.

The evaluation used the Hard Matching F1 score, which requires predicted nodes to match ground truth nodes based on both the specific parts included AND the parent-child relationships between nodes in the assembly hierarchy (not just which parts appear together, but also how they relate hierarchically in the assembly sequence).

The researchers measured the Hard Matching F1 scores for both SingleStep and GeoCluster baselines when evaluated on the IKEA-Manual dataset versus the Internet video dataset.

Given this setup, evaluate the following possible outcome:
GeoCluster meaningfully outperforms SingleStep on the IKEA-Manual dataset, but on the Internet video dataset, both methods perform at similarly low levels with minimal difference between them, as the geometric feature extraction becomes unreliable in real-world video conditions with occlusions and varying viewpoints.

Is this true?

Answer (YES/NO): NO